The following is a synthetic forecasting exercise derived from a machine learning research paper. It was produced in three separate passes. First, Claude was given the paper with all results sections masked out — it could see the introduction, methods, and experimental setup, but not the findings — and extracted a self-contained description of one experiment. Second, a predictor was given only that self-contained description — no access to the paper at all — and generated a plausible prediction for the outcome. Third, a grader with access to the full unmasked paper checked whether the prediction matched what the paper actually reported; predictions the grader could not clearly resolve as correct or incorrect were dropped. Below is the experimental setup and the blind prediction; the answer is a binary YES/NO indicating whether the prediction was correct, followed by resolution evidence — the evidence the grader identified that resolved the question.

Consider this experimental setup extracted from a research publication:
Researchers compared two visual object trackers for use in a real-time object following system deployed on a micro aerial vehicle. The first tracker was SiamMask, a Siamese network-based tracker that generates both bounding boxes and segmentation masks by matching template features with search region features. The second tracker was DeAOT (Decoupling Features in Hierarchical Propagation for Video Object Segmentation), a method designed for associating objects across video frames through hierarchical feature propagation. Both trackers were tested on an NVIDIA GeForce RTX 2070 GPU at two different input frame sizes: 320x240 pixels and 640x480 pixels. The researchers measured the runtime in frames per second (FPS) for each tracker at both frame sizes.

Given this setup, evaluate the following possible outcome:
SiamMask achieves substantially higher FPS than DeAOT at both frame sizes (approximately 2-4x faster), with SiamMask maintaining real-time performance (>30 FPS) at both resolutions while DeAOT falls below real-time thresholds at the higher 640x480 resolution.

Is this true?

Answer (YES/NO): NO